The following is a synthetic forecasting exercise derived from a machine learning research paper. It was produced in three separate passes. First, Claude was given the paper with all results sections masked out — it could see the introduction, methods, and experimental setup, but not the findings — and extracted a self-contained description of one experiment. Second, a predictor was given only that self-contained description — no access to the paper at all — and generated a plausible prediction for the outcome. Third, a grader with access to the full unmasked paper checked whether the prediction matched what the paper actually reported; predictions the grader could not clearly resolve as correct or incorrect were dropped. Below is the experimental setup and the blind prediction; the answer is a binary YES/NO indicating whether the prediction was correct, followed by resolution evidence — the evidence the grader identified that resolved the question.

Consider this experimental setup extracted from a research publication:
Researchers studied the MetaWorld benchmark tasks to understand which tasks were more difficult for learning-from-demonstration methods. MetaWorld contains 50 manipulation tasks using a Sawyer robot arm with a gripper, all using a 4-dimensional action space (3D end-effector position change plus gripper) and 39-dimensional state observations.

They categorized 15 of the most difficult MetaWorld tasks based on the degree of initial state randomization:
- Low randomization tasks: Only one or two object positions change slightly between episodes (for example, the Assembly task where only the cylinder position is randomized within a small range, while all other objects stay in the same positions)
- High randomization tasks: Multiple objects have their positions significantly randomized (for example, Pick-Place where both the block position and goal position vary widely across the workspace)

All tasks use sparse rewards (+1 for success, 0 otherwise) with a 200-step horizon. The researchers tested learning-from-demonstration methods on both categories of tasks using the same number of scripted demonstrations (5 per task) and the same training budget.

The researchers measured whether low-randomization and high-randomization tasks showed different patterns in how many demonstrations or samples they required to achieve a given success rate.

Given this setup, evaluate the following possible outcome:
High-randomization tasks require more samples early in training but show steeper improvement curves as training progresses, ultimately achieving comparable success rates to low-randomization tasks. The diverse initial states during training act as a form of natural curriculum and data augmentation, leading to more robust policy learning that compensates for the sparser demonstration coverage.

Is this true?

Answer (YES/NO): NO